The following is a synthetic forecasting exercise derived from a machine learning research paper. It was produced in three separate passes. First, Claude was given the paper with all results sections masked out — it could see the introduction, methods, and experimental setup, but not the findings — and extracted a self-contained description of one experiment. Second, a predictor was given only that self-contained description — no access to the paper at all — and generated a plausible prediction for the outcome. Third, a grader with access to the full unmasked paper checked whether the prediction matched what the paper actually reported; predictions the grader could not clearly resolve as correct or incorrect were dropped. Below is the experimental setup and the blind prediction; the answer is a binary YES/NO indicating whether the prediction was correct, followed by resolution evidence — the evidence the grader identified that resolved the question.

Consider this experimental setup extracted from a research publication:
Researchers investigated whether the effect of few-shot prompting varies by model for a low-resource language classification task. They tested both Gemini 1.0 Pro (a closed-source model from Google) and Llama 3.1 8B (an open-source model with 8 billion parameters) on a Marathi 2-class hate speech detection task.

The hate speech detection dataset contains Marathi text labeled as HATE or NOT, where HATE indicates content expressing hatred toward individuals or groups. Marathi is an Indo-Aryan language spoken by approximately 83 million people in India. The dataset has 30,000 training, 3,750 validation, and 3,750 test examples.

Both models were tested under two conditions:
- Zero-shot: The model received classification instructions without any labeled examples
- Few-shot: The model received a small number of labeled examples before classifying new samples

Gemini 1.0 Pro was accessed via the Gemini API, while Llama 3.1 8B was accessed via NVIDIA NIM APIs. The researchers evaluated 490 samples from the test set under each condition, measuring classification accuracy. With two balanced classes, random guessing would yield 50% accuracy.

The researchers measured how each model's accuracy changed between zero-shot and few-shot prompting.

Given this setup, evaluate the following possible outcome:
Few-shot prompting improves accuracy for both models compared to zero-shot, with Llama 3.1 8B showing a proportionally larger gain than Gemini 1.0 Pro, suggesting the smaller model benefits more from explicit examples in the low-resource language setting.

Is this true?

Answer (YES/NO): NO